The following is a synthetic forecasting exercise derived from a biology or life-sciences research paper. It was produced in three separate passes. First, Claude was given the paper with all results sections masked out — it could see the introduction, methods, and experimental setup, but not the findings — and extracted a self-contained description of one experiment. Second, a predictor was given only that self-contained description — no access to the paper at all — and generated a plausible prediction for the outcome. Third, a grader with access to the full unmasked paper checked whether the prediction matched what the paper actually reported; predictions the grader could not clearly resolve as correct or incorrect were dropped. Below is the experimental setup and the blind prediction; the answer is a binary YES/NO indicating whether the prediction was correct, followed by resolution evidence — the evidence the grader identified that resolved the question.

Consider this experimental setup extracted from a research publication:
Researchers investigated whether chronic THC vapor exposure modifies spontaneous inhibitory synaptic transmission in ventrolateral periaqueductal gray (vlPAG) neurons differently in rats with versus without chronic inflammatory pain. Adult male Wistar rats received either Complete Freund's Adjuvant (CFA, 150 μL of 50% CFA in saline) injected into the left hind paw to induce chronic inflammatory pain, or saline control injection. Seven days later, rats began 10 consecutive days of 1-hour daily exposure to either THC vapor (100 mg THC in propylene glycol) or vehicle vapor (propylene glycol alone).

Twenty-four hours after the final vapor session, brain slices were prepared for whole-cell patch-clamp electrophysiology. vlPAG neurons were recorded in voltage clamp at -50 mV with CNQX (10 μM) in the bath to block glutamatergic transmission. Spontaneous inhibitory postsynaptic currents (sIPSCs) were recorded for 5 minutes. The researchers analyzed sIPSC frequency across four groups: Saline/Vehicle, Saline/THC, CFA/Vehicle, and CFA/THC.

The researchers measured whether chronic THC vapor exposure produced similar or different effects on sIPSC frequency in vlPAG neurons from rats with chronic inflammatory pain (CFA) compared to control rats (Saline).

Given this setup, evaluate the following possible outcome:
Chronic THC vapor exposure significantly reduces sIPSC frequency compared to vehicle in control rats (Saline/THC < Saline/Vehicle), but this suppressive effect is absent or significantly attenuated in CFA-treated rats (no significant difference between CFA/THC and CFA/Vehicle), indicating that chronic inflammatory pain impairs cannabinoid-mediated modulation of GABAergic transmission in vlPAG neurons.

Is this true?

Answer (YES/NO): NO